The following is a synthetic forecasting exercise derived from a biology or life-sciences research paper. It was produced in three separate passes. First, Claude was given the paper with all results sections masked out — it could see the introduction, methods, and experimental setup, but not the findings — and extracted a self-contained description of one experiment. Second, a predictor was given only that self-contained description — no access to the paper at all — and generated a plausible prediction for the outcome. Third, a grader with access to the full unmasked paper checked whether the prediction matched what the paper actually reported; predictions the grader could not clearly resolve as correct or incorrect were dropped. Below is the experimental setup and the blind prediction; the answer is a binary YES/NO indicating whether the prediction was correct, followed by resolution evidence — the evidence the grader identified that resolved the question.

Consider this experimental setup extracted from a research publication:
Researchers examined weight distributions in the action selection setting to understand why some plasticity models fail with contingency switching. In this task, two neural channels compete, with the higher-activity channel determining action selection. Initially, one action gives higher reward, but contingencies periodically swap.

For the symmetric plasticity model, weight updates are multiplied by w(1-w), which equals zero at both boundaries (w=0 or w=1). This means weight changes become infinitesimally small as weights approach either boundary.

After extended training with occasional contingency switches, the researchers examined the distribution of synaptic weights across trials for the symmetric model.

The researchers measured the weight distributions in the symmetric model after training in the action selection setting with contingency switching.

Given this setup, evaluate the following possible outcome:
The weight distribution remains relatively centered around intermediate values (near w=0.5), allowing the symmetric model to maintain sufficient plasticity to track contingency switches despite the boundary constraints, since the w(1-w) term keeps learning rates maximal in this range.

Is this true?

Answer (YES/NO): NO